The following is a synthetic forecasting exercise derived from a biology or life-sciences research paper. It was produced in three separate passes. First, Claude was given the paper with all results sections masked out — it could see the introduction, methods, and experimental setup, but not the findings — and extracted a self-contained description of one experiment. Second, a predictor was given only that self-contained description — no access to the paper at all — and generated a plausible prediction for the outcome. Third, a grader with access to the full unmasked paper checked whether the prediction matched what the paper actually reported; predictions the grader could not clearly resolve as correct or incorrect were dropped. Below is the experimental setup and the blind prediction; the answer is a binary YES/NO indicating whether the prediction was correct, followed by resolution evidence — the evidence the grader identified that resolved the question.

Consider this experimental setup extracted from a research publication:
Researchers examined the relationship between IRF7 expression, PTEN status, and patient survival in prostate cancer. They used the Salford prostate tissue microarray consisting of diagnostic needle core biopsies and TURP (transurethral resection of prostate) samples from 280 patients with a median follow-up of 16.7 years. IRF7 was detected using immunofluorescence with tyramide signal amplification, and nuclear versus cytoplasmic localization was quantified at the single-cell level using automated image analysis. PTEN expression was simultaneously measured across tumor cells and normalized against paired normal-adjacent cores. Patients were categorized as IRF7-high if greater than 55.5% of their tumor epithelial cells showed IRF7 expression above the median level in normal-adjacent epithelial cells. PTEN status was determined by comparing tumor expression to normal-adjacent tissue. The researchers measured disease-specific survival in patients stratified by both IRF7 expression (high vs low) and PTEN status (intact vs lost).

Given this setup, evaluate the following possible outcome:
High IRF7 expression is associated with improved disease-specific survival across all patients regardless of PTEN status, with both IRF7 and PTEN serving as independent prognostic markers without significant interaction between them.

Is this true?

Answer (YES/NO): NO